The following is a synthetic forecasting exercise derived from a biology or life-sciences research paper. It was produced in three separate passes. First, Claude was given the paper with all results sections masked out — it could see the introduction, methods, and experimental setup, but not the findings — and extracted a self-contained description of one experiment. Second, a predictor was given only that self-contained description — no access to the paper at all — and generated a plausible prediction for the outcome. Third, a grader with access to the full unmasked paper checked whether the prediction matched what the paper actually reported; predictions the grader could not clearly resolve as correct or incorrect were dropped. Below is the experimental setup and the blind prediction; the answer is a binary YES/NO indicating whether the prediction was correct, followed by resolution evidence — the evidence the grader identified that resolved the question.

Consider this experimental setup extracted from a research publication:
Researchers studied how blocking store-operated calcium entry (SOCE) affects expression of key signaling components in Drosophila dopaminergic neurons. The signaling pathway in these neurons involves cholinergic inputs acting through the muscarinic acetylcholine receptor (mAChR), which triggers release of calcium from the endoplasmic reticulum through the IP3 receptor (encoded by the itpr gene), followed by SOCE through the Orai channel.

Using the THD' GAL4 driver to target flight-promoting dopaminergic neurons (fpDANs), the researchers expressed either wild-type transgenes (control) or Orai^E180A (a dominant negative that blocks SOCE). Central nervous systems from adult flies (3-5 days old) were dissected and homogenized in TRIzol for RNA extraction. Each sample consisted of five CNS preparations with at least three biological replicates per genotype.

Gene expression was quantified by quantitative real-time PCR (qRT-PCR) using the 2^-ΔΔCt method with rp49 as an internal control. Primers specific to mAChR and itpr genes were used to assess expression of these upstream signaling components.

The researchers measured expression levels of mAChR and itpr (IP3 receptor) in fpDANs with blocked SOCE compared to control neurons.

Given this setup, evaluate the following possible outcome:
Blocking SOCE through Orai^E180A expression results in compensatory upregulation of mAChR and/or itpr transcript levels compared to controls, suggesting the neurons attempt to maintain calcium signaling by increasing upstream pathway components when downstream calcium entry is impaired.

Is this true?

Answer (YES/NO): NO